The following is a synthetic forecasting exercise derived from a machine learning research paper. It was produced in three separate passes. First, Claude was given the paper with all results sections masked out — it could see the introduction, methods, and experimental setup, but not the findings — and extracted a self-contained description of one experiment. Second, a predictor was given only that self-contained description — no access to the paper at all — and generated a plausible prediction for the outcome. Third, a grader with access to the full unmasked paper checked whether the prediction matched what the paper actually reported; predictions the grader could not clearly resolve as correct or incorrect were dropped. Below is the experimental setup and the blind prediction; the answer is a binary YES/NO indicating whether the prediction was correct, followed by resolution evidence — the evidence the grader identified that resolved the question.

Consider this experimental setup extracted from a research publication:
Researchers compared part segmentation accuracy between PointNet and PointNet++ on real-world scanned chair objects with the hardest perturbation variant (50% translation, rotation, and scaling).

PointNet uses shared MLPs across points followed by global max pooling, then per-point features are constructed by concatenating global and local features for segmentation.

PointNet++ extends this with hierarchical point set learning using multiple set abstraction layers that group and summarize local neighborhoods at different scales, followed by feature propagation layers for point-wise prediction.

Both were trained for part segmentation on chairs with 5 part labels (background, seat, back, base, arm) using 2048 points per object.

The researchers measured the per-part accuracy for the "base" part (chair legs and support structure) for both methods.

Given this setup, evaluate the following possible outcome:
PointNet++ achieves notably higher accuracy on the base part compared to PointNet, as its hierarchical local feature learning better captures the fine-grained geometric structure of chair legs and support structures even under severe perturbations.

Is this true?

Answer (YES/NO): YES